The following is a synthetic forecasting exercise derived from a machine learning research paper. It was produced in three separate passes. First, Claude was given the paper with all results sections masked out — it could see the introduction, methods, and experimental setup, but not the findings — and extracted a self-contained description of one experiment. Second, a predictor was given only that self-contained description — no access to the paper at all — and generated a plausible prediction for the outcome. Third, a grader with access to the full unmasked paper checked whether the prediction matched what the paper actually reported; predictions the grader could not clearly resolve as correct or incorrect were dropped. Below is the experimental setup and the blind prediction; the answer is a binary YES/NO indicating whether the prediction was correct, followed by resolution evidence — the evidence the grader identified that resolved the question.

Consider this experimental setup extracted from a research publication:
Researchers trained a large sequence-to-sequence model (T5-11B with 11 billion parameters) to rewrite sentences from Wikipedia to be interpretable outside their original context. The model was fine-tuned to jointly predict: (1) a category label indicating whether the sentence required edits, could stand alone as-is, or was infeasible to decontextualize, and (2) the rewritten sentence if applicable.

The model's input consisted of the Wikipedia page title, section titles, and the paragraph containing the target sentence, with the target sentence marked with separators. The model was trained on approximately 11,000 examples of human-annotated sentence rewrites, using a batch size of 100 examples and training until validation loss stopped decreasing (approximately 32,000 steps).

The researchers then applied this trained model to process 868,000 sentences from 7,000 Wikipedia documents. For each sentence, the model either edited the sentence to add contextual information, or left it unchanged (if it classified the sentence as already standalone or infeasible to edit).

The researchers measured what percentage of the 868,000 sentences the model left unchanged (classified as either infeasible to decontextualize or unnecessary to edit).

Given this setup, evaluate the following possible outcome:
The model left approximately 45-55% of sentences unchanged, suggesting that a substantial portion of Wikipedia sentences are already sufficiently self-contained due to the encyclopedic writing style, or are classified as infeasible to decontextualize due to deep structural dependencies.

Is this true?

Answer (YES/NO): NO